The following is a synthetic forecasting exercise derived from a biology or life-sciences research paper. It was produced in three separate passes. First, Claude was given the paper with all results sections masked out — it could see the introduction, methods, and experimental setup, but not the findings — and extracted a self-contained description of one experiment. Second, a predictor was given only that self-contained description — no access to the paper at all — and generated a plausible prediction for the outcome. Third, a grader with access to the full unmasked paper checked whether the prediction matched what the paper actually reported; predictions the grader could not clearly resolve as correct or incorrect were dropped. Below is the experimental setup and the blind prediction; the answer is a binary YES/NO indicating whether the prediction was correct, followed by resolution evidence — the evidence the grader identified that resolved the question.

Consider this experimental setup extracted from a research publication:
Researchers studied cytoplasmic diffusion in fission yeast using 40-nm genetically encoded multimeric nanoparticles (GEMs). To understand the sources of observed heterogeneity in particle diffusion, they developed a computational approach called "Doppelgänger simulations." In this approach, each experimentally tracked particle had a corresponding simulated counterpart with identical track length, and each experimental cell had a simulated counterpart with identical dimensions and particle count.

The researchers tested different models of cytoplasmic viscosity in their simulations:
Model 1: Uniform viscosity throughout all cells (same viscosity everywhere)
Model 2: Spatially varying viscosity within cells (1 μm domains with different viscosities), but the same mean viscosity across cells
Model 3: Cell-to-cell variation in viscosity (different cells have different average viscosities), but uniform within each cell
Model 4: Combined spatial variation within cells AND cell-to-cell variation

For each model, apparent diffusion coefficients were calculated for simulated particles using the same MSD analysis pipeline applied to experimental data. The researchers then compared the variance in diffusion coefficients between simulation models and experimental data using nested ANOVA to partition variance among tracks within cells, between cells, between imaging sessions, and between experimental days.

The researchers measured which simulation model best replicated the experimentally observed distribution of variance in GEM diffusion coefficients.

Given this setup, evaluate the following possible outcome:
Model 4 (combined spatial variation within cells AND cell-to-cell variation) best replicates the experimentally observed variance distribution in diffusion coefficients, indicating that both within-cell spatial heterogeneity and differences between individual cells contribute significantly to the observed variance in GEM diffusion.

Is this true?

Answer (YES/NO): YES